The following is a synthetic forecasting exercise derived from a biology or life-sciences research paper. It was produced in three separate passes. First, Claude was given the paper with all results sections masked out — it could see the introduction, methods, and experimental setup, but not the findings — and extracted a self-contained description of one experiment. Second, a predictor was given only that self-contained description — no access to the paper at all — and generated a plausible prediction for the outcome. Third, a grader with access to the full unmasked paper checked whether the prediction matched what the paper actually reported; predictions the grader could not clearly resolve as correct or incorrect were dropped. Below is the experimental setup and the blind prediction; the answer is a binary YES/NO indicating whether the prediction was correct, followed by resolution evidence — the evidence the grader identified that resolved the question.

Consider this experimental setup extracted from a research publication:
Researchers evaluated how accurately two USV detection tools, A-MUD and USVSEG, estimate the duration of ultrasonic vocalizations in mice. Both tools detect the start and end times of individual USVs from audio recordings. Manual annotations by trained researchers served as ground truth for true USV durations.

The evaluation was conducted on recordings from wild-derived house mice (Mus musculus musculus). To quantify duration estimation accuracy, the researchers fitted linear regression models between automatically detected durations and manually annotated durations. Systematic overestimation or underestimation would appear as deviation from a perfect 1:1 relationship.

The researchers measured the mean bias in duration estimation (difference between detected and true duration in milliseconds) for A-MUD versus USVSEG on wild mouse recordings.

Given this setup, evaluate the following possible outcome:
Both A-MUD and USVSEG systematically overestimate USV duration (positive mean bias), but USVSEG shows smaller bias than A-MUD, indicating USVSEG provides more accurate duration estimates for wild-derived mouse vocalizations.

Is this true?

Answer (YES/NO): NO